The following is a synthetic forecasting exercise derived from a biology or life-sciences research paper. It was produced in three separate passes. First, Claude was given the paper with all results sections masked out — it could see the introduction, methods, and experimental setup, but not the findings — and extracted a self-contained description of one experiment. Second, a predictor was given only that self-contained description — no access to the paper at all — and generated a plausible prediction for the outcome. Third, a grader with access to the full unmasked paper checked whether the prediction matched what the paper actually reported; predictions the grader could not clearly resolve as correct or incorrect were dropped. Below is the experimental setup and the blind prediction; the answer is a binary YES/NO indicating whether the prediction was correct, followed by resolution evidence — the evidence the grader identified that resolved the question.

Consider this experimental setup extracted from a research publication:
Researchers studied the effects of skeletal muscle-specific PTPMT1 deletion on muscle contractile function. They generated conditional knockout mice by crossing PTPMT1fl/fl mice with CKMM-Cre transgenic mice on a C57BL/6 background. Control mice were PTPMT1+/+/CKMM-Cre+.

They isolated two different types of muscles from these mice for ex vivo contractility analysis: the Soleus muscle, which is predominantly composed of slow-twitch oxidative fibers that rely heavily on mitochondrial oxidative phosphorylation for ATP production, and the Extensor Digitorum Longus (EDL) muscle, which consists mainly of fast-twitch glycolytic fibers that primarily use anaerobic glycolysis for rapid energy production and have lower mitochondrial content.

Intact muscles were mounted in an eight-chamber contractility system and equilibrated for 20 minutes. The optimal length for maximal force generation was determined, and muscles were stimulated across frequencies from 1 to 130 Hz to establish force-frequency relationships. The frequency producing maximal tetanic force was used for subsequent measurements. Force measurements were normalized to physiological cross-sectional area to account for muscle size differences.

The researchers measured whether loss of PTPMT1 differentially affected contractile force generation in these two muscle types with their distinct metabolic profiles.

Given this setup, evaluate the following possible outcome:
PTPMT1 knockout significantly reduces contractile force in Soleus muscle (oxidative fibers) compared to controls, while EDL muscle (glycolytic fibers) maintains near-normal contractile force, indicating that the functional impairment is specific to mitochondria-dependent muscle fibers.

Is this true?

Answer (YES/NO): YES